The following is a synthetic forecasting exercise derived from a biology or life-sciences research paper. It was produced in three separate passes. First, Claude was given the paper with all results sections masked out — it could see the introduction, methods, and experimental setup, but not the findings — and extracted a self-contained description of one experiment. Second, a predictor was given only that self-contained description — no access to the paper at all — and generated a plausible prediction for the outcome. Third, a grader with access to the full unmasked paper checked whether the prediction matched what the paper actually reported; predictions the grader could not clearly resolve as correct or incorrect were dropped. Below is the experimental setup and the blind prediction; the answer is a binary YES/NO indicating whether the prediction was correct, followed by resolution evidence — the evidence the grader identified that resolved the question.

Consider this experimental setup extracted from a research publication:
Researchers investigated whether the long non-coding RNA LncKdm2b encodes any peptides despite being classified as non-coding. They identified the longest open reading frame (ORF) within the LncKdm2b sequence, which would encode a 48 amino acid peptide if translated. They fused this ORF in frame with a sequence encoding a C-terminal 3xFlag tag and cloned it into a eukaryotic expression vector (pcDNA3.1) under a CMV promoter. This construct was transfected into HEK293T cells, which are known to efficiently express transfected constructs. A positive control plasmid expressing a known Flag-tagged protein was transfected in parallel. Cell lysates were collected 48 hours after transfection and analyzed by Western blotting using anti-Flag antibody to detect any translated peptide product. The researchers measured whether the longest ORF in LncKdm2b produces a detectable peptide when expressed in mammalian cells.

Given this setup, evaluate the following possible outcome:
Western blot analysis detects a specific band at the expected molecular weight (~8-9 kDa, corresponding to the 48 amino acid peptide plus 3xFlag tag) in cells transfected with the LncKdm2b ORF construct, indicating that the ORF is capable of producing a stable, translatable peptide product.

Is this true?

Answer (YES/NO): NO